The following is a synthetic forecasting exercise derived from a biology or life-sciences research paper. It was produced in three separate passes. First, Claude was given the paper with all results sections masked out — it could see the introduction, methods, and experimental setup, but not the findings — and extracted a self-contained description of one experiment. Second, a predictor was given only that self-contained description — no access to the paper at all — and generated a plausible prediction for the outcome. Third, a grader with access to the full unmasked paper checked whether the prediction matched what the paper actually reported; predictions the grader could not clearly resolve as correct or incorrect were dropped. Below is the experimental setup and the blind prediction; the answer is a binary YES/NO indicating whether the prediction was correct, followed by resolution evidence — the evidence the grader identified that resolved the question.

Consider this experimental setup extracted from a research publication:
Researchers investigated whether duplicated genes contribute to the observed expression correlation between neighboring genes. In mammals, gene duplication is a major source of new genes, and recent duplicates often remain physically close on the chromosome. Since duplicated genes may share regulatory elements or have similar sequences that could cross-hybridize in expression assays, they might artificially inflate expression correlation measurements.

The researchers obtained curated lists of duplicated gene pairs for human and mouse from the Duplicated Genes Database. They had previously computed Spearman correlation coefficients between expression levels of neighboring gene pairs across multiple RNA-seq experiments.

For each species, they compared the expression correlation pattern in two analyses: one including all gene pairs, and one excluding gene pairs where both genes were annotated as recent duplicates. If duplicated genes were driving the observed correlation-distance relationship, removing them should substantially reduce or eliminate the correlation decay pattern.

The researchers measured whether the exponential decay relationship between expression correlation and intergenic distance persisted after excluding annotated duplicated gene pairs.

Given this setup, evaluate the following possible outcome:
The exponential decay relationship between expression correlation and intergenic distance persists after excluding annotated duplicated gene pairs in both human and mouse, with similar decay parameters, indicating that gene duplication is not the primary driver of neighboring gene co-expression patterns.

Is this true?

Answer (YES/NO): YES